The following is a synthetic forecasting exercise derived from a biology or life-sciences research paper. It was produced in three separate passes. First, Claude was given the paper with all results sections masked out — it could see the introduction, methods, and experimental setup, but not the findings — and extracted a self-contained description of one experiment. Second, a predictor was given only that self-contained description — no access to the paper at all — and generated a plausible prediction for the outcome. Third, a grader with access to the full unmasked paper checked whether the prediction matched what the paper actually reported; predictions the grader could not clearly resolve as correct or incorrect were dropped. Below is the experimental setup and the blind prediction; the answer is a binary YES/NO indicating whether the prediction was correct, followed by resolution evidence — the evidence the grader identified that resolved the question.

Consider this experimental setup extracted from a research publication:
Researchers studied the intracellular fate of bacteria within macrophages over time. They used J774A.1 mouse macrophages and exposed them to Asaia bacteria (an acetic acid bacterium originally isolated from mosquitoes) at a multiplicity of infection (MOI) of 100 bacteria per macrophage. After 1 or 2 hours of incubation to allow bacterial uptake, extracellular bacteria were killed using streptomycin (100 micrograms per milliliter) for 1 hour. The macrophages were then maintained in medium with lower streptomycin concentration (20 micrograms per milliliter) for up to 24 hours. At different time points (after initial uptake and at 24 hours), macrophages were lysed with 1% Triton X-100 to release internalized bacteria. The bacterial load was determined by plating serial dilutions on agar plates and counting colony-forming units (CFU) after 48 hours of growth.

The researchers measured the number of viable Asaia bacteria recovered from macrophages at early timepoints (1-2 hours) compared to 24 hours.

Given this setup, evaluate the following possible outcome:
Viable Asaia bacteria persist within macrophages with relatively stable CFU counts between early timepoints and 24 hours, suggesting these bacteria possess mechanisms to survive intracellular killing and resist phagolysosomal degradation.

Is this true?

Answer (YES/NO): NO